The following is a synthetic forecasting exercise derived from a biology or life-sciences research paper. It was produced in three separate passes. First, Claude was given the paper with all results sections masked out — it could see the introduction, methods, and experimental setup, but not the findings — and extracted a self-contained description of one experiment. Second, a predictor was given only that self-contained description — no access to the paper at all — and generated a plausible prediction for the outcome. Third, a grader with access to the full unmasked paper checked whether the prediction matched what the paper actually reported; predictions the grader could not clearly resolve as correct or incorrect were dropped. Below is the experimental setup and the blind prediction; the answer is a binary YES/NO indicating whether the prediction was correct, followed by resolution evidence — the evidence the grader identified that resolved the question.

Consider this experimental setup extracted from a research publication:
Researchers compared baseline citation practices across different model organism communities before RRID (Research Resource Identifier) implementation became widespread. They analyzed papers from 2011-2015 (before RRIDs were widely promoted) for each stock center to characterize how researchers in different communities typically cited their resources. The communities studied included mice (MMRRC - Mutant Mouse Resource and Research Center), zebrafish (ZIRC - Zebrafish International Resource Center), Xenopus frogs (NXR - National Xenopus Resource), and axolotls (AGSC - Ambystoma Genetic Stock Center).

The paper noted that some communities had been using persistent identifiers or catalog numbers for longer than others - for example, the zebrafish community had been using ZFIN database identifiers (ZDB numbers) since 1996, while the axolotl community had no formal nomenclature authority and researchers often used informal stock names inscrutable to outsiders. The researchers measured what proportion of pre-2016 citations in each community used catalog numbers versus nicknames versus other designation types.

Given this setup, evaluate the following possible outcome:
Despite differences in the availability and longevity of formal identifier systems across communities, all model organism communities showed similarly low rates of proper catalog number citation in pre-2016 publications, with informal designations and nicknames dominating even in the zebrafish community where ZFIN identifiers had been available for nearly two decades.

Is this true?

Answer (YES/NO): NO